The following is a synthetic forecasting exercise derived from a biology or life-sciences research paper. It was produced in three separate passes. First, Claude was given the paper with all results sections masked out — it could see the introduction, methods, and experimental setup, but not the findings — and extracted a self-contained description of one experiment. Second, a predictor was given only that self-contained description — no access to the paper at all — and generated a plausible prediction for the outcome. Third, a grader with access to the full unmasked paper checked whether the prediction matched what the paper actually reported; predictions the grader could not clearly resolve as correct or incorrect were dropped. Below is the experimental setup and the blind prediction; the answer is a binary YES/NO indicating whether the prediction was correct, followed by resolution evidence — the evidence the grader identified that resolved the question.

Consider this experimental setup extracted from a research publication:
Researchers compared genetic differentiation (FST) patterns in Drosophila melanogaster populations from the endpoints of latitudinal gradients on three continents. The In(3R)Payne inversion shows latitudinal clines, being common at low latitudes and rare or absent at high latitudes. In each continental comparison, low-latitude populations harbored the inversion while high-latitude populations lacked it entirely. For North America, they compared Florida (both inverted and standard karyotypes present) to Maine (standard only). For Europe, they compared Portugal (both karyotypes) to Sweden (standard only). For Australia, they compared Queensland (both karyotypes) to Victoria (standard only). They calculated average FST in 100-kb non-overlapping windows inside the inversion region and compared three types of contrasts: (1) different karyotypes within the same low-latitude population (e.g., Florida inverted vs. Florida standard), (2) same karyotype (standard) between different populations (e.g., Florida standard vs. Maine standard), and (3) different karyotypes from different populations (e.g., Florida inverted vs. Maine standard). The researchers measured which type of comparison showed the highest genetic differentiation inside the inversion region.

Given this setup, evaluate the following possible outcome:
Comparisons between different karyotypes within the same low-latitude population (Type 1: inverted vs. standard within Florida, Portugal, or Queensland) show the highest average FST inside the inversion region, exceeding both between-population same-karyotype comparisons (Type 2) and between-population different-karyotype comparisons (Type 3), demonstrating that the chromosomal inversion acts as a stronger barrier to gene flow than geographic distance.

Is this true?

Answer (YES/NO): NO